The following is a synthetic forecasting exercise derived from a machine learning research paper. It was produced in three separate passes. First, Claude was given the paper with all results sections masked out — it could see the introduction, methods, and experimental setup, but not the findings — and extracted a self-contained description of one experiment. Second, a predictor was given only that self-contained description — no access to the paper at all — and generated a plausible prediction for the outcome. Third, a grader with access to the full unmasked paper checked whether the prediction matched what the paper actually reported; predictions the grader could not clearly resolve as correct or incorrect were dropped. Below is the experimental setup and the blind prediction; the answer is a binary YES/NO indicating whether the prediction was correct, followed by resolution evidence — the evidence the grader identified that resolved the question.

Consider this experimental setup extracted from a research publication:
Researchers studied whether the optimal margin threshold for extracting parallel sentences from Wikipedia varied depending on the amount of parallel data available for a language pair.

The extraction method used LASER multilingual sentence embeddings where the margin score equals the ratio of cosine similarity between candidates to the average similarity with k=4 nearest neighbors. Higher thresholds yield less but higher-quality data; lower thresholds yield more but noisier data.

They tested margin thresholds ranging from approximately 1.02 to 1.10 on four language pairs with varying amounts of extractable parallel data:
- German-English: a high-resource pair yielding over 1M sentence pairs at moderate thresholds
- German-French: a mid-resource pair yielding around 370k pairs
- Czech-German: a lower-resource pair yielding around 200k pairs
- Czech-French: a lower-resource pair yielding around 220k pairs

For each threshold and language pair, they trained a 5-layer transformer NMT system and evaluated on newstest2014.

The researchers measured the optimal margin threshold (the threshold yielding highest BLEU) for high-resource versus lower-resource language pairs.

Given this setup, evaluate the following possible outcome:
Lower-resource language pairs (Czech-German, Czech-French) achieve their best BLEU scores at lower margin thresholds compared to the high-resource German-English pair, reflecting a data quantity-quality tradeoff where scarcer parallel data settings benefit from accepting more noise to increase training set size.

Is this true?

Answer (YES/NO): YES